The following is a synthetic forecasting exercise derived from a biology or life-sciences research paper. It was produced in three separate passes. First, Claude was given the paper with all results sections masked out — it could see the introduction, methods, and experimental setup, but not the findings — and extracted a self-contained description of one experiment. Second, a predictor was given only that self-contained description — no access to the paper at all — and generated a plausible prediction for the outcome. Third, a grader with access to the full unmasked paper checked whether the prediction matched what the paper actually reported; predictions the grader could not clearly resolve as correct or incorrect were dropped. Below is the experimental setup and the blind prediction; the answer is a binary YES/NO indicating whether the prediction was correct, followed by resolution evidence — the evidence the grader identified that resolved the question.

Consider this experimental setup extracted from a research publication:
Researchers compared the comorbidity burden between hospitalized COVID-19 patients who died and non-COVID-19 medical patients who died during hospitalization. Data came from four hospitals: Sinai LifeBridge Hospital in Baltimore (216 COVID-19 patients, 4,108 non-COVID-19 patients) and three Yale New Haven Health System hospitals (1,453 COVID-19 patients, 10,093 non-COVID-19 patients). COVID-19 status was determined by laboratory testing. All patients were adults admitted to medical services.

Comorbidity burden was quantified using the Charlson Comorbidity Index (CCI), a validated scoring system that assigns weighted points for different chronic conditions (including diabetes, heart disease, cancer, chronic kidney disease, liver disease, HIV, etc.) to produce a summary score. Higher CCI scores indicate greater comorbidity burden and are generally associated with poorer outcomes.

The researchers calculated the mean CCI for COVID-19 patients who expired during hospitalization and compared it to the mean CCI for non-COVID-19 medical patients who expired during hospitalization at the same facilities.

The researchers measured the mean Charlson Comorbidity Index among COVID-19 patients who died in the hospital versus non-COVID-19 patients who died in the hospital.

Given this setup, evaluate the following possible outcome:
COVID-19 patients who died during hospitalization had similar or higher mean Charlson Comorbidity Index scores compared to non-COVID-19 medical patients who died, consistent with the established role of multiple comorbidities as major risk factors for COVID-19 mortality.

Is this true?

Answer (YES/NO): NO